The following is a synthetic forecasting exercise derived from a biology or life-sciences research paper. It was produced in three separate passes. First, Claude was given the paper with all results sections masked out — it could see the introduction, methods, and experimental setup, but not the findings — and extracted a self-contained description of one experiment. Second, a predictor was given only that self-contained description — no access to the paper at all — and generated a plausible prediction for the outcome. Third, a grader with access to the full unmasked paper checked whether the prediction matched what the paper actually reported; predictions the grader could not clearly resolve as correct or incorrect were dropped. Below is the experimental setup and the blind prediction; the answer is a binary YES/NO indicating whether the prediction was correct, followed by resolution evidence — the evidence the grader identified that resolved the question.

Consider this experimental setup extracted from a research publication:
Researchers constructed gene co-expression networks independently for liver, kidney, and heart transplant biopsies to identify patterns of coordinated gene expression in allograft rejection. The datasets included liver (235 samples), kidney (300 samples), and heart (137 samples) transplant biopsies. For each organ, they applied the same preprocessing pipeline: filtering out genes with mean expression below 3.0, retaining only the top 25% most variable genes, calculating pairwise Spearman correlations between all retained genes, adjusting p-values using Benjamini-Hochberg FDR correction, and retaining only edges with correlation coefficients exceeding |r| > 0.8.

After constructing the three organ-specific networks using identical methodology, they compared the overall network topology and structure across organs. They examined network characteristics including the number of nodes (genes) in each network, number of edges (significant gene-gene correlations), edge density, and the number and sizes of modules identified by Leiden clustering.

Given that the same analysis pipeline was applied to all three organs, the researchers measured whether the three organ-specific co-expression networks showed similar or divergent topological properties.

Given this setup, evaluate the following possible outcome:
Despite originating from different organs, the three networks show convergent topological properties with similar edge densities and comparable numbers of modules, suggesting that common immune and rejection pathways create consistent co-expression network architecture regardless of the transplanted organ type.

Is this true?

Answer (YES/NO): NO